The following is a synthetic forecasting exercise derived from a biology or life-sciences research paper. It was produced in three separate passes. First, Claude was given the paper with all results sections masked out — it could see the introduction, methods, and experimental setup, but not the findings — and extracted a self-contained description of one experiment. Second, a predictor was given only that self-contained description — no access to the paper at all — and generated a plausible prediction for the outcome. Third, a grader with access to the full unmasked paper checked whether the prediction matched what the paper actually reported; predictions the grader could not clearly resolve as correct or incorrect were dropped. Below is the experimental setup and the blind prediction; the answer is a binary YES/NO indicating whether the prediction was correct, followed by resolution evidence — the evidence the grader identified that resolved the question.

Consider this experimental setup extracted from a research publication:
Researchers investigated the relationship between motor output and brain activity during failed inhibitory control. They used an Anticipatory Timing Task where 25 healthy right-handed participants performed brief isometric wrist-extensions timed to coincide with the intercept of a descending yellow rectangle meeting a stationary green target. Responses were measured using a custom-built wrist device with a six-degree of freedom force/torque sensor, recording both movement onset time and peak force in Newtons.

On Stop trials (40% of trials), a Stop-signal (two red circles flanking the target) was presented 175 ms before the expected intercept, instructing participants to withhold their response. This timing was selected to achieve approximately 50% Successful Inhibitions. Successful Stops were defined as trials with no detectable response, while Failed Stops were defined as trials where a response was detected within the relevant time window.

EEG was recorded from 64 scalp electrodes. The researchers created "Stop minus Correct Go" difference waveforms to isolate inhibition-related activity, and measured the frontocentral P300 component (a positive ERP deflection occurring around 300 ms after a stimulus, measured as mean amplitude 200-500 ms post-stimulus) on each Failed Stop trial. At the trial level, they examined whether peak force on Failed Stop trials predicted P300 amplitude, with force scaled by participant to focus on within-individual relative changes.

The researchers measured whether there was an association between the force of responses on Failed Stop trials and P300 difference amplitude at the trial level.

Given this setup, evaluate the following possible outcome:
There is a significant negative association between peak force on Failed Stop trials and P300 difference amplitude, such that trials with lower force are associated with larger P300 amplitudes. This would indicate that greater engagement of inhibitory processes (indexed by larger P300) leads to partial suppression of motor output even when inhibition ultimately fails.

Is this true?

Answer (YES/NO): YES